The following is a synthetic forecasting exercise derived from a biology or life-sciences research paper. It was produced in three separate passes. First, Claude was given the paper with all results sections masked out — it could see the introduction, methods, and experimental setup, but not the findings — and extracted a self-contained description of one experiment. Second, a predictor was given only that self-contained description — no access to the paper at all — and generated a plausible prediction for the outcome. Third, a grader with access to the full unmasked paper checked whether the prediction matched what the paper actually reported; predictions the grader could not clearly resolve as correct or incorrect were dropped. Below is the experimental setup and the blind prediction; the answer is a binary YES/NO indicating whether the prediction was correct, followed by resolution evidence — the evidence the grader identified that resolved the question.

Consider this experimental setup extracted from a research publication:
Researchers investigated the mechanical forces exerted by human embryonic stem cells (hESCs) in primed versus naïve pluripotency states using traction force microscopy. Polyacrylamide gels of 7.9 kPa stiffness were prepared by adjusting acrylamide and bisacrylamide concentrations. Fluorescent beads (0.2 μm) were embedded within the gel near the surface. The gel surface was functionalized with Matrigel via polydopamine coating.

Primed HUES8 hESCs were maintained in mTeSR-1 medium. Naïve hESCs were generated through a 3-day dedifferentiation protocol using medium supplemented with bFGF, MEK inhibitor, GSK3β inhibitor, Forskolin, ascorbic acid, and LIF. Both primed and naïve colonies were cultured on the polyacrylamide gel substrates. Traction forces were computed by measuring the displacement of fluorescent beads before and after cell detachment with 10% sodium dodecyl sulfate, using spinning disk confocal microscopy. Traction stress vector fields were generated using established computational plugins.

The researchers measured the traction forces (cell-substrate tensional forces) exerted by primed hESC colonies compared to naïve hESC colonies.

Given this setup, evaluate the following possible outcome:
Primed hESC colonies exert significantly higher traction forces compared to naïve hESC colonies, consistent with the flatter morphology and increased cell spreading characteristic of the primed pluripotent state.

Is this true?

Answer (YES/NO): YES